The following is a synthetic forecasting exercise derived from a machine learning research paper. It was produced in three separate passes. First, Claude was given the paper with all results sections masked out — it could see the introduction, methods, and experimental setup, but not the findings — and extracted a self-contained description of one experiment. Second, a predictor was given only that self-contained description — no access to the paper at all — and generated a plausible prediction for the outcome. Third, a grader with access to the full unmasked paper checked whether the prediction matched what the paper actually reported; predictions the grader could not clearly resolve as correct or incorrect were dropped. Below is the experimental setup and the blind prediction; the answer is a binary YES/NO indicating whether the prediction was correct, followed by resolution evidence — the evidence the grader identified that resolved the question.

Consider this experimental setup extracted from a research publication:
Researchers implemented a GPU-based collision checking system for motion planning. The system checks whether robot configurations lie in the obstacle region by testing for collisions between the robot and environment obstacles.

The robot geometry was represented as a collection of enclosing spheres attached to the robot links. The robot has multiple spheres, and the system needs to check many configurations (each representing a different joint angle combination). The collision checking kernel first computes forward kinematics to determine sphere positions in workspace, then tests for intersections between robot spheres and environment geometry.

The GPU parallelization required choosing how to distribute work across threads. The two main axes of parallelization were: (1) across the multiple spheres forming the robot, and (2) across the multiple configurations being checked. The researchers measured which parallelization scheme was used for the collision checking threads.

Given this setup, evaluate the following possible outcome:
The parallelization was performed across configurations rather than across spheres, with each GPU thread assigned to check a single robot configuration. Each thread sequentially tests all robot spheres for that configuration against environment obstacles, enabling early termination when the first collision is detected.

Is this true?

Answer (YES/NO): NO